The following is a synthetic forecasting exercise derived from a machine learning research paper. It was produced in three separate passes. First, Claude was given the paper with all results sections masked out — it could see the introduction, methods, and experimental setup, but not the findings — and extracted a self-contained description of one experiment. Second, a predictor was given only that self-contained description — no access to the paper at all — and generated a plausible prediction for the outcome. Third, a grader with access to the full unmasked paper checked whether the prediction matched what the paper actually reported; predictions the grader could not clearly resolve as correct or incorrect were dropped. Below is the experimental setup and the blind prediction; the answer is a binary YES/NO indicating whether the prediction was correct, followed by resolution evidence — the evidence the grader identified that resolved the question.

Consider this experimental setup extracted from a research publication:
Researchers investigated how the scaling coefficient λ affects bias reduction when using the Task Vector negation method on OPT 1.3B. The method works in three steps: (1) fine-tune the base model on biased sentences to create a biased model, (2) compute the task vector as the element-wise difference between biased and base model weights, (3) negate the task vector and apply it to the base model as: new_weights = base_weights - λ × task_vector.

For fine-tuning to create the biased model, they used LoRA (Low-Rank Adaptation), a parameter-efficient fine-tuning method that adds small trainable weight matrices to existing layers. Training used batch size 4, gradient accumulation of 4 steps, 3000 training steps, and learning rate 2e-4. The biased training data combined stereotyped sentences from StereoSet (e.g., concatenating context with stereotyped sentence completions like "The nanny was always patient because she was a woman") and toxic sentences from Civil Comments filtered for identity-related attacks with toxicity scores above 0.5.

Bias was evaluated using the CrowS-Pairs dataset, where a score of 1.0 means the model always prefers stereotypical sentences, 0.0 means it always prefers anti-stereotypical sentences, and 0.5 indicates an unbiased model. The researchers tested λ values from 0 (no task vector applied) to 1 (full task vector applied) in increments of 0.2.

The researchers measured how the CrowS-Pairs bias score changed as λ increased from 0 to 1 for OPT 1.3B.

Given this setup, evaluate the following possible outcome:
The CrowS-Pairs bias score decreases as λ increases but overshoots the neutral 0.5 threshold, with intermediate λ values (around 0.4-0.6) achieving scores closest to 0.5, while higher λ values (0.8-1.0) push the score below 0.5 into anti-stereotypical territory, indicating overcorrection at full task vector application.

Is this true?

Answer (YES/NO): NO